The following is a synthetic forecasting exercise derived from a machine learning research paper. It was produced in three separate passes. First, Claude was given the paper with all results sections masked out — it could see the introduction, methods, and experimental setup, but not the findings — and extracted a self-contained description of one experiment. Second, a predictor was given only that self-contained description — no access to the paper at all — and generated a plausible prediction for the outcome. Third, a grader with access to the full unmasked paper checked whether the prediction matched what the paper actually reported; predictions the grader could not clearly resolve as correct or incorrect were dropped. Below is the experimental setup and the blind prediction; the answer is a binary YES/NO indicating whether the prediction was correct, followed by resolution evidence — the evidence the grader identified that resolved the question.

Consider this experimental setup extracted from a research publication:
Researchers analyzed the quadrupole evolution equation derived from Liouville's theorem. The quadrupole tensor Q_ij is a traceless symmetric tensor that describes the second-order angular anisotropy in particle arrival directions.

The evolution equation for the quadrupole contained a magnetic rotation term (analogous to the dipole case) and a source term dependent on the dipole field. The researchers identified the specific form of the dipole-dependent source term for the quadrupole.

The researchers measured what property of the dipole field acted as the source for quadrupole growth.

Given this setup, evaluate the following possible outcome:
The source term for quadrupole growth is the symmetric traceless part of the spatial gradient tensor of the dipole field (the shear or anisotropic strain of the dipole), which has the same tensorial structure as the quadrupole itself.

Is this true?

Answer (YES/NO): YES